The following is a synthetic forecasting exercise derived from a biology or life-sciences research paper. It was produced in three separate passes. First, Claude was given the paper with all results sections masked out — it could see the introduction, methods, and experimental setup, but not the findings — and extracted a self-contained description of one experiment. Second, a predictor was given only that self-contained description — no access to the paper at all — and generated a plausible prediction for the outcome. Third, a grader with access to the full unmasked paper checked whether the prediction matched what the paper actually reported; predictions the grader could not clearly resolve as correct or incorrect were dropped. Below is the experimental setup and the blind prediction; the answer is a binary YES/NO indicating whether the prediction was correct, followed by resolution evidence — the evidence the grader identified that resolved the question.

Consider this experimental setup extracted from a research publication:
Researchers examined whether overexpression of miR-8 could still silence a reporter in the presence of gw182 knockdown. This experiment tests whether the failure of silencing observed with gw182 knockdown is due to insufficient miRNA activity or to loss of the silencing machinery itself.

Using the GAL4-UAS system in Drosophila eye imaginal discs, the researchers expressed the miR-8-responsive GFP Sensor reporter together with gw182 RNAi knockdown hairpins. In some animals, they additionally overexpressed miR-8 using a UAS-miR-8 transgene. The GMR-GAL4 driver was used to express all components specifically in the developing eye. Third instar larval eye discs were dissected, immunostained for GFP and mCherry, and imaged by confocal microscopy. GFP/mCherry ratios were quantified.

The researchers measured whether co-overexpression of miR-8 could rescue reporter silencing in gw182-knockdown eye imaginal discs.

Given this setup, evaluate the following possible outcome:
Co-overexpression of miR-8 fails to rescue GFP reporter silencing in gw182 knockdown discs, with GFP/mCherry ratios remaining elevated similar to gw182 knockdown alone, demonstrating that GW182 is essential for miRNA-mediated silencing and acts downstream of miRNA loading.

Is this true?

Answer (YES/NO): NO